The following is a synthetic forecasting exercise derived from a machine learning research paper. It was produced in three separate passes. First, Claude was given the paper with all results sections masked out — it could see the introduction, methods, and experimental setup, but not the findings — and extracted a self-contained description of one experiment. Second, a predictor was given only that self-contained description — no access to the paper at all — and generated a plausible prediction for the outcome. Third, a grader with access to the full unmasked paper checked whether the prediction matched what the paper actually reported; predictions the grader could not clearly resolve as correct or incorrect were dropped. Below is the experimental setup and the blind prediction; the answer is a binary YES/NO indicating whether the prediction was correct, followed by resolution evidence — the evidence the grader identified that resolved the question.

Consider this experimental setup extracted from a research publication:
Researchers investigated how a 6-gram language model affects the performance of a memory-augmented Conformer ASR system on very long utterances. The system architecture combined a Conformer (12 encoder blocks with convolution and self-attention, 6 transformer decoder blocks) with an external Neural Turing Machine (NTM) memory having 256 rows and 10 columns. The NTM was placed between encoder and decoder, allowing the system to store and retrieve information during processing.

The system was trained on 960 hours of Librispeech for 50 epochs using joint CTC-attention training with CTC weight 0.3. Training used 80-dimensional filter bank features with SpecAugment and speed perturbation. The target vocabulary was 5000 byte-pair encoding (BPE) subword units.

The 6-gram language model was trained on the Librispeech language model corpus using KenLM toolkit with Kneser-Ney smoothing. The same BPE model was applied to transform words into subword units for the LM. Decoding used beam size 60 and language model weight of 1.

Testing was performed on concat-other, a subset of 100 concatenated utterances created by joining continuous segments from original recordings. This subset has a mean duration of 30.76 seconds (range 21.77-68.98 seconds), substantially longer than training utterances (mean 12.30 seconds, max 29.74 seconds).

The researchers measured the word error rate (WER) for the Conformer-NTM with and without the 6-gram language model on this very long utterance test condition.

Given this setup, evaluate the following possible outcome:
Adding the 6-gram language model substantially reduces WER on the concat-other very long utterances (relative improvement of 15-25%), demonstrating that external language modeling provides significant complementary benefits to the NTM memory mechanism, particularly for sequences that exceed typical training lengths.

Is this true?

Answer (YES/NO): NO